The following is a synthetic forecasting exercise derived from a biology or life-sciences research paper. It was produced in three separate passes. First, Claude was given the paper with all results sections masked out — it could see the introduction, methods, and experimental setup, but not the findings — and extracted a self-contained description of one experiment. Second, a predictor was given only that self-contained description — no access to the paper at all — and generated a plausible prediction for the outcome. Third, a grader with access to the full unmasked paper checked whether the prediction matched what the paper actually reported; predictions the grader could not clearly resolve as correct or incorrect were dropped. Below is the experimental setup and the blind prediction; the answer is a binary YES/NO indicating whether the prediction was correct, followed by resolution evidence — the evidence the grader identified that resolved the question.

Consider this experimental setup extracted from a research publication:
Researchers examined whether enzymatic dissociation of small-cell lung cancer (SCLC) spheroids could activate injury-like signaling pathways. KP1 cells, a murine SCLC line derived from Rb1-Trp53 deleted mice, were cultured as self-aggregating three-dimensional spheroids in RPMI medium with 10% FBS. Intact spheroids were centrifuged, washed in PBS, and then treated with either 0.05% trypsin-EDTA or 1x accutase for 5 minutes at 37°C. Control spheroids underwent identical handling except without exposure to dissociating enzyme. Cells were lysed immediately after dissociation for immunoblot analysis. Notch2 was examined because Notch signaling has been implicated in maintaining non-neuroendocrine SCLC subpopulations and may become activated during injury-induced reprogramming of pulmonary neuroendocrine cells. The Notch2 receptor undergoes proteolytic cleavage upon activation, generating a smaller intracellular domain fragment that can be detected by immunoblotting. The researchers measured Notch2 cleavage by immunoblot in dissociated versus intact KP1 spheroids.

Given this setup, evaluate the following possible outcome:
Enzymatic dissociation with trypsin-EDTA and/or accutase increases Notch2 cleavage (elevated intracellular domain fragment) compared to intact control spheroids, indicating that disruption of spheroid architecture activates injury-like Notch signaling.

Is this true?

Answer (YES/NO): NO